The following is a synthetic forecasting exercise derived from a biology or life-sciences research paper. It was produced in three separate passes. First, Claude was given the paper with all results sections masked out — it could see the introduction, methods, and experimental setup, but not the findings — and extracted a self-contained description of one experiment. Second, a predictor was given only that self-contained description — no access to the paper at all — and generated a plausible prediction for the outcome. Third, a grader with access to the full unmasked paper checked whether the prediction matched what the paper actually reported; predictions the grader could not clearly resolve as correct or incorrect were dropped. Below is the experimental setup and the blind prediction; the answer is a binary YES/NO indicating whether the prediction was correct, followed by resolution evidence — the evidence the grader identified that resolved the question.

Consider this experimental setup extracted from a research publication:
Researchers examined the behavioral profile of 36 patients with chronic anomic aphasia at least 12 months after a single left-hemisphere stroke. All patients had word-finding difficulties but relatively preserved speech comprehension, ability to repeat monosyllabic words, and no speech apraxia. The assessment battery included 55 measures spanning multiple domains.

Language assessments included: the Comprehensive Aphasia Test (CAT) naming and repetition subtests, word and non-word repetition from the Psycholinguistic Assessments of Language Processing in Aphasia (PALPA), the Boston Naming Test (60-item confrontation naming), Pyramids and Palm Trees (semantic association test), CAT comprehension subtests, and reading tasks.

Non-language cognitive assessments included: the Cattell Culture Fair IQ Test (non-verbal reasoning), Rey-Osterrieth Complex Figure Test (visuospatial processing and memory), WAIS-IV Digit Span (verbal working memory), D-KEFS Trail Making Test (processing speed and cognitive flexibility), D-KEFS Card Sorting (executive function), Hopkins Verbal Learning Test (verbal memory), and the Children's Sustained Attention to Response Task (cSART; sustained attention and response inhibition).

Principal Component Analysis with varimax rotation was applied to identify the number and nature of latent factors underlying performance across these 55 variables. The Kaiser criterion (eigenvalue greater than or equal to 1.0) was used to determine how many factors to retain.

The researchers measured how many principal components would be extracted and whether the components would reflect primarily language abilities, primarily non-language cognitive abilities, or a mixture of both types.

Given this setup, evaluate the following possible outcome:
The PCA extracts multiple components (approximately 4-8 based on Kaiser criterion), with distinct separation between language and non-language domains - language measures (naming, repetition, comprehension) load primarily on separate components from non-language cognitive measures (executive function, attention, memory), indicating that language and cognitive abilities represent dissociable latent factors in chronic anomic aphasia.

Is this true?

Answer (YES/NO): YES